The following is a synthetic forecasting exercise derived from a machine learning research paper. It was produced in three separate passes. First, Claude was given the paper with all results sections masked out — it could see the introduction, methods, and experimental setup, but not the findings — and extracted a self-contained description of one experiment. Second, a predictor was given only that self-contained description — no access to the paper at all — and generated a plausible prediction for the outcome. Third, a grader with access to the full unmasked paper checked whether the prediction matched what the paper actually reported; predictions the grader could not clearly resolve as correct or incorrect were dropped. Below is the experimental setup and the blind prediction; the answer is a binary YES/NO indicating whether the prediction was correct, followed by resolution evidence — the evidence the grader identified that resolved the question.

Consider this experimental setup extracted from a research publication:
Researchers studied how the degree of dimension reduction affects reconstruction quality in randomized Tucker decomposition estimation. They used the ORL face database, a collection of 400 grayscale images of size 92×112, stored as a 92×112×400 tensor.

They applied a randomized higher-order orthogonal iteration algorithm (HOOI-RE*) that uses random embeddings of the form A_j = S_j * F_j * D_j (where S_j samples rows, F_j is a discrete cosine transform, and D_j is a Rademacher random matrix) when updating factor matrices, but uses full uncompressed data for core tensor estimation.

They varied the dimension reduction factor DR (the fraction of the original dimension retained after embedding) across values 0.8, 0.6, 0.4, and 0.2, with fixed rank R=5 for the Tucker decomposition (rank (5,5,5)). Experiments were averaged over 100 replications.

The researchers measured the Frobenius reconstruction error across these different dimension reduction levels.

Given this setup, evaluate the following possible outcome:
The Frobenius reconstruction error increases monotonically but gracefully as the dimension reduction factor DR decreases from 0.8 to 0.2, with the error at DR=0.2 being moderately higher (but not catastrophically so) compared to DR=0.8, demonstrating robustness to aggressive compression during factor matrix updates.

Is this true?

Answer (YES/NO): YES